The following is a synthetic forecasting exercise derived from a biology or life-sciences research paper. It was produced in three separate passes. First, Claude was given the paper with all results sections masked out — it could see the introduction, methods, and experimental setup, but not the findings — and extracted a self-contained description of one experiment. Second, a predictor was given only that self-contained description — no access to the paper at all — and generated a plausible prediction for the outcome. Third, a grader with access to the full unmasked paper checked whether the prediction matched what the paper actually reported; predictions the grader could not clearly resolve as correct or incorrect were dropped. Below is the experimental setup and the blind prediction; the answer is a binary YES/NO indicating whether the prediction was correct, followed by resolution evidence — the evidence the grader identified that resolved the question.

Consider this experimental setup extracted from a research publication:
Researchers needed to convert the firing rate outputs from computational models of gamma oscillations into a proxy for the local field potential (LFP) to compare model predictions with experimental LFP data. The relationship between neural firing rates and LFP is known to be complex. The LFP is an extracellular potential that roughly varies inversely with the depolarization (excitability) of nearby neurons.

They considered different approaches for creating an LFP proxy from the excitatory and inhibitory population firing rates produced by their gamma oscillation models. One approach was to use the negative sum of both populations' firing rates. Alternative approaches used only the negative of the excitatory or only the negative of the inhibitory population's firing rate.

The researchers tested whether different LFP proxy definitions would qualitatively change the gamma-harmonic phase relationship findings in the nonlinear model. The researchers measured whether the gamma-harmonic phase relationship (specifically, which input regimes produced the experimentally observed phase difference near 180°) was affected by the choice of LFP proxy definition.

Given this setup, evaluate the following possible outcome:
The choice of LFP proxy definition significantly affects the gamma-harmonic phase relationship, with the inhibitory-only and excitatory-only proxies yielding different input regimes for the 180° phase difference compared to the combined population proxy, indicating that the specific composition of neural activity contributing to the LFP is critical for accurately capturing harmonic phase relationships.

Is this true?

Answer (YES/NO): NO